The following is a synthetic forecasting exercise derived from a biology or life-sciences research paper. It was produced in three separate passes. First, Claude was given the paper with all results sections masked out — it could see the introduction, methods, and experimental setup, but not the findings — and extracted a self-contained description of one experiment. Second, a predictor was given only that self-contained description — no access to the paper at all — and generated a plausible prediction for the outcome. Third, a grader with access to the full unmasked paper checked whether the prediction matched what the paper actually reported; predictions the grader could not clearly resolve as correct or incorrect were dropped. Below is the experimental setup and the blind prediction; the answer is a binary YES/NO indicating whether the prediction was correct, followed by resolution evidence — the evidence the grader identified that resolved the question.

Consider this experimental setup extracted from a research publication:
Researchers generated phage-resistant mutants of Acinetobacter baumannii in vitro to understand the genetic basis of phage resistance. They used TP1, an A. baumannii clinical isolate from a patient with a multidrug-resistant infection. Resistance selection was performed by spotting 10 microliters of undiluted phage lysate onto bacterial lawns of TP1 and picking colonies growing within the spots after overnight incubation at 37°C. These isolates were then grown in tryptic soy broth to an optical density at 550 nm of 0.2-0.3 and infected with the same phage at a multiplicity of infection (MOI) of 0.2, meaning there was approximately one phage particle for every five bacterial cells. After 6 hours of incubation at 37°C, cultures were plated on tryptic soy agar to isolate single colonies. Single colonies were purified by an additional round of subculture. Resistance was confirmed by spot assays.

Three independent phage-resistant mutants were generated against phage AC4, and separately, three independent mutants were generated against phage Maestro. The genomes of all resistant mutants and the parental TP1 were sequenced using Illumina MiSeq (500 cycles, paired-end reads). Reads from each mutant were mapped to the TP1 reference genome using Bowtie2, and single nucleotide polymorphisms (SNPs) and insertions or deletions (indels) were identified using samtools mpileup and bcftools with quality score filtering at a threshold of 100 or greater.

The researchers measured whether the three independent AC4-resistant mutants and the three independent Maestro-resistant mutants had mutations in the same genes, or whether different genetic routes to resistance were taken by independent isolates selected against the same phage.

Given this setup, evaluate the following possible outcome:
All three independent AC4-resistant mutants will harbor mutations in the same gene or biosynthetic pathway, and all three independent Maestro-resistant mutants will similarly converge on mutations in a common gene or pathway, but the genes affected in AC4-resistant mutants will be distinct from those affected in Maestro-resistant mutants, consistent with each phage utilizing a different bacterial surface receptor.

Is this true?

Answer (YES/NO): NO